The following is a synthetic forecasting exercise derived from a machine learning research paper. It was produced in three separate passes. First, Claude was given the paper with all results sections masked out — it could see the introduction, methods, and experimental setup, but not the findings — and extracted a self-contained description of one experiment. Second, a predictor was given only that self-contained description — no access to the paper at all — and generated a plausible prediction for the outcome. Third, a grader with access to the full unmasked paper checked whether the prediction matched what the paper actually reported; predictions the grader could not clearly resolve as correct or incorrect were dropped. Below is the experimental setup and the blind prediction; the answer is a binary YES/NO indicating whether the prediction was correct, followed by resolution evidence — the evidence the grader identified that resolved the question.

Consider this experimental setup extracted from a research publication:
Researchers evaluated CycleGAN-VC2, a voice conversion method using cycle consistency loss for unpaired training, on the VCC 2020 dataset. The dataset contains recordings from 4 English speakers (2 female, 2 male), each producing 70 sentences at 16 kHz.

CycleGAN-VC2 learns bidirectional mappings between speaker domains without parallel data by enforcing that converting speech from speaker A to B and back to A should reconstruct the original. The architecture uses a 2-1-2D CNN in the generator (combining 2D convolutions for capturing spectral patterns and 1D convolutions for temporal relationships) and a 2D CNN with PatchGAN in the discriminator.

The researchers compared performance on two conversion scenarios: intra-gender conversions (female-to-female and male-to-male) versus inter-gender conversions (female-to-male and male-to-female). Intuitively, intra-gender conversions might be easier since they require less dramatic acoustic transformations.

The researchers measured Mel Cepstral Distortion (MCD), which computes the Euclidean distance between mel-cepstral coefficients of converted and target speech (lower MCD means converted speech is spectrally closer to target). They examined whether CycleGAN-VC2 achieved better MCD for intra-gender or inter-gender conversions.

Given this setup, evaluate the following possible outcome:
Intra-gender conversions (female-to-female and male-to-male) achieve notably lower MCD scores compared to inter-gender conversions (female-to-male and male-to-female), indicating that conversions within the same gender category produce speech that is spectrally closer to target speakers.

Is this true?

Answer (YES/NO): NO